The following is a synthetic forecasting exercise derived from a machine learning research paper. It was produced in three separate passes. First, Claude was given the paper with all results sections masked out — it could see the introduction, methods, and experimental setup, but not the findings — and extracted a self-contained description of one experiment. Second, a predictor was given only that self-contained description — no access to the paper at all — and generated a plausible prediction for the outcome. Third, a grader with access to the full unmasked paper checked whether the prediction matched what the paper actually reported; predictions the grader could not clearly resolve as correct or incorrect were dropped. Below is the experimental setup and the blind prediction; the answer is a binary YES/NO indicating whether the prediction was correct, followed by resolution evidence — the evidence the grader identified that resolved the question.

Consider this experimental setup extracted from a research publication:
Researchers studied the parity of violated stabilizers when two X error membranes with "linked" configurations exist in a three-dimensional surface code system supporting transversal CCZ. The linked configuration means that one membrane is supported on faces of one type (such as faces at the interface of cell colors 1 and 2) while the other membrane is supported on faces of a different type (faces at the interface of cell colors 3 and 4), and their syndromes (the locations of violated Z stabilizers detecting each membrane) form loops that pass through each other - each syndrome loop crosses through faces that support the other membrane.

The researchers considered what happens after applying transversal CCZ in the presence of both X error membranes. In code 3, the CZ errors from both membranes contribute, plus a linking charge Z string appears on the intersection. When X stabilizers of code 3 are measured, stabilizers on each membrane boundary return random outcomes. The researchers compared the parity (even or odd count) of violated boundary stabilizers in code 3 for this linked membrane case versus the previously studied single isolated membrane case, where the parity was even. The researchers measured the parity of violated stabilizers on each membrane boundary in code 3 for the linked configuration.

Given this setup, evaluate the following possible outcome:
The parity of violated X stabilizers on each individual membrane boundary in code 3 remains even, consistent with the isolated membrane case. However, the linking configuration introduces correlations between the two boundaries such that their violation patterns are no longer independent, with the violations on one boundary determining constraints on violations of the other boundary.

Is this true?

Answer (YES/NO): NO